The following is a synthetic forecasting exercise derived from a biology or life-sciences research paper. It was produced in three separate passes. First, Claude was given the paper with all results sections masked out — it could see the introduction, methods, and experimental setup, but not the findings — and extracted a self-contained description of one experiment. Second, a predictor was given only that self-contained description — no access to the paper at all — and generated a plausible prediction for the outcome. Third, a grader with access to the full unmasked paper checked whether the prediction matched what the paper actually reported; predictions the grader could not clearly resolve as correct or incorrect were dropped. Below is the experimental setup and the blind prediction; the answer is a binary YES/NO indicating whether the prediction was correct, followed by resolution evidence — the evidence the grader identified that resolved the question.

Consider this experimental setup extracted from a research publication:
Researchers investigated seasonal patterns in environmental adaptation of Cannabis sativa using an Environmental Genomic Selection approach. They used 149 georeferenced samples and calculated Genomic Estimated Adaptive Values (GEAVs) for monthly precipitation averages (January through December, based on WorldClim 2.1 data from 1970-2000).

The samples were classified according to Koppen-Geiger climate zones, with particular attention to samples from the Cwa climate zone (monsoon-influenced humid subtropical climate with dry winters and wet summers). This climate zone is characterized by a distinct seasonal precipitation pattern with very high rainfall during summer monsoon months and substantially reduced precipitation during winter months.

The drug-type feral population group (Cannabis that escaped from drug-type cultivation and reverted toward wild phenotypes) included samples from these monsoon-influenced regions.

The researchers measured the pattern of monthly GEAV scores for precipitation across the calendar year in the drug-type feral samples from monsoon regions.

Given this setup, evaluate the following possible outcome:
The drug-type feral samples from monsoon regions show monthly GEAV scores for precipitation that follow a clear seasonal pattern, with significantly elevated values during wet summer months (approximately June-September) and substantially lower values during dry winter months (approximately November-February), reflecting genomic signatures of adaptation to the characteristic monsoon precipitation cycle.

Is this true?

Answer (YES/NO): YES